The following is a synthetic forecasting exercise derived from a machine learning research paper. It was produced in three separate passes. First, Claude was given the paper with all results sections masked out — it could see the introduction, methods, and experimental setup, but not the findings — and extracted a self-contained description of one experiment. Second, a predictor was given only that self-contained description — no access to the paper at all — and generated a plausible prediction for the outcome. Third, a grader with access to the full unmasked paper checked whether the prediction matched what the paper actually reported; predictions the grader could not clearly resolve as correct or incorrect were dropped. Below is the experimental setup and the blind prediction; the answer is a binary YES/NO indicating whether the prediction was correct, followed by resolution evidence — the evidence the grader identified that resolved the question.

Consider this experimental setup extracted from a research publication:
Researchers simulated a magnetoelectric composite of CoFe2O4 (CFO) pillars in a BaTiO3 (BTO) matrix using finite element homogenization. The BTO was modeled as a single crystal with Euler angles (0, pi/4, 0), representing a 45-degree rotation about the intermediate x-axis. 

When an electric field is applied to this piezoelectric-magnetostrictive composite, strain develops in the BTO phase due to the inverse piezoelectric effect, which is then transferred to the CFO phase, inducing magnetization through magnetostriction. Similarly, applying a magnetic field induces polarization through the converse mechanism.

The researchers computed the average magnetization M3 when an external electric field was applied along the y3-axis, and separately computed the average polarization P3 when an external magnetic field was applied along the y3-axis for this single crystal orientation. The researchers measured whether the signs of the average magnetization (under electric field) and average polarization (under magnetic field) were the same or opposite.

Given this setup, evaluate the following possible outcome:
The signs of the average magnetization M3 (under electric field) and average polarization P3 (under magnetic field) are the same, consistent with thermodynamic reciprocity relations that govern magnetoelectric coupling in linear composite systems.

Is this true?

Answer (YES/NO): YES